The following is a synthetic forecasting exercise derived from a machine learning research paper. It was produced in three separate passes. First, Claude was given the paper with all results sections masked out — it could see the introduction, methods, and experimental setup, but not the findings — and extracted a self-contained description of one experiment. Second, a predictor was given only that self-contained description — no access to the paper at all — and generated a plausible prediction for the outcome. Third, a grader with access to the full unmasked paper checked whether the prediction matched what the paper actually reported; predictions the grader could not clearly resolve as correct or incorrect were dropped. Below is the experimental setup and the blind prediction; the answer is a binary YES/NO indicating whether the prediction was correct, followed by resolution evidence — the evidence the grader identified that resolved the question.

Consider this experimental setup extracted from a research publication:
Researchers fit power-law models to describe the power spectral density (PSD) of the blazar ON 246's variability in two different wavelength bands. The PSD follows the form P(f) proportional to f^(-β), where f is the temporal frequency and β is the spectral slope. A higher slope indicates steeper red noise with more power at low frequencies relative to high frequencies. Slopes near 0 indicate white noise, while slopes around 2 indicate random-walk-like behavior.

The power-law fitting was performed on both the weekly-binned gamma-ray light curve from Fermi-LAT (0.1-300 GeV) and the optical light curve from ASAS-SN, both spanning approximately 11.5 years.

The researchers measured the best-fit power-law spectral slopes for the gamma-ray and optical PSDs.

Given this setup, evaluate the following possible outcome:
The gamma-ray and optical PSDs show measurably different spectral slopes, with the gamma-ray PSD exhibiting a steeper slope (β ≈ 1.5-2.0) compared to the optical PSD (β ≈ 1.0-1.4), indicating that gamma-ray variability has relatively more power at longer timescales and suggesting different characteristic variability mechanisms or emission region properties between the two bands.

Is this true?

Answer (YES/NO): NO